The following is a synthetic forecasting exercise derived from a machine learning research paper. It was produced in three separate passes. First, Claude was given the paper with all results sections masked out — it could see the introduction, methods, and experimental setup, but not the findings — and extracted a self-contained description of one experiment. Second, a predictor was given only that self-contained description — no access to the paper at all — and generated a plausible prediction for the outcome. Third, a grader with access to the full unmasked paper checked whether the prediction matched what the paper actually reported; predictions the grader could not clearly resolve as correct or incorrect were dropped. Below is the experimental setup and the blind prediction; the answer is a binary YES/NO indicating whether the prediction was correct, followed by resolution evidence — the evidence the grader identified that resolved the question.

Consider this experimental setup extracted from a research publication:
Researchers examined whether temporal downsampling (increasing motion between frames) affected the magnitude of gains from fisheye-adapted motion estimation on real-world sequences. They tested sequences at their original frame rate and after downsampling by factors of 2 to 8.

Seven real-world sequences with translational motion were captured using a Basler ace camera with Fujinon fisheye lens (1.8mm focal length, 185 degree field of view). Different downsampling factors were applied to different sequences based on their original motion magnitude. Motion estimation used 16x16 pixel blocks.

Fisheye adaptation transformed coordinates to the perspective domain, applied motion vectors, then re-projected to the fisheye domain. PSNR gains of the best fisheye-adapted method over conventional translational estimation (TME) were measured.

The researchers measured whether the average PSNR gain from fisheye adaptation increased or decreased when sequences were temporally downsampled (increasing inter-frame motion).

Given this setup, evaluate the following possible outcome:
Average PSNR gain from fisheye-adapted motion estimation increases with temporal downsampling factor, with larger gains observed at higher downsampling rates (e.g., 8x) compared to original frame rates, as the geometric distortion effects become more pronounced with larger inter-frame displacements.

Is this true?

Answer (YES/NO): YES